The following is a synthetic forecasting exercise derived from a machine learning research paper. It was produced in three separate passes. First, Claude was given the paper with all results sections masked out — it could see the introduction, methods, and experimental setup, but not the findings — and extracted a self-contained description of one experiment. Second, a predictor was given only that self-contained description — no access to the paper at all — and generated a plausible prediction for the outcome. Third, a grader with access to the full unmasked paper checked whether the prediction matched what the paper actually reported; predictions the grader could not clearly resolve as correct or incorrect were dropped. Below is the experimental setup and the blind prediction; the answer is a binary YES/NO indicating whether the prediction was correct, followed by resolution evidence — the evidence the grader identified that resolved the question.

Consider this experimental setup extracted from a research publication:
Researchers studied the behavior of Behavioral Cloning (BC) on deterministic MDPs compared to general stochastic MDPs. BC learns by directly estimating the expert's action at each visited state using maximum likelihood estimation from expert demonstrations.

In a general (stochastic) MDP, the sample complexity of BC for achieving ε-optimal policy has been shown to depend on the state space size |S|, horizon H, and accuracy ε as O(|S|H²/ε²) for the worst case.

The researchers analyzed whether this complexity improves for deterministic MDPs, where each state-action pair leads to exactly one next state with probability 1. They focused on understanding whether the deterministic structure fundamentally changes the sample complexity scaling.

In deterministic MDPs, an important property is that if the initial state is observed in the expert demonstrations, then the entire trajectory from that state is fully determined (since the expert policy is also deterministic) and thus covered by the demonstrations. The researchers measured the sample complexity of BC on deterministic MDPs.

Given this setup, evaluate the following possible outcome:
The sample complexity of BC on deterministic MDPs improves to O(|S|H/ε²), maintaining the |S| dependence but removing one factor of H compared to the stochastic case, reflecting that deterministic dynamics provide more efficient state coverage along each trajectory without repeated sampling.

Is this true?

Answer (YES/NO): NO